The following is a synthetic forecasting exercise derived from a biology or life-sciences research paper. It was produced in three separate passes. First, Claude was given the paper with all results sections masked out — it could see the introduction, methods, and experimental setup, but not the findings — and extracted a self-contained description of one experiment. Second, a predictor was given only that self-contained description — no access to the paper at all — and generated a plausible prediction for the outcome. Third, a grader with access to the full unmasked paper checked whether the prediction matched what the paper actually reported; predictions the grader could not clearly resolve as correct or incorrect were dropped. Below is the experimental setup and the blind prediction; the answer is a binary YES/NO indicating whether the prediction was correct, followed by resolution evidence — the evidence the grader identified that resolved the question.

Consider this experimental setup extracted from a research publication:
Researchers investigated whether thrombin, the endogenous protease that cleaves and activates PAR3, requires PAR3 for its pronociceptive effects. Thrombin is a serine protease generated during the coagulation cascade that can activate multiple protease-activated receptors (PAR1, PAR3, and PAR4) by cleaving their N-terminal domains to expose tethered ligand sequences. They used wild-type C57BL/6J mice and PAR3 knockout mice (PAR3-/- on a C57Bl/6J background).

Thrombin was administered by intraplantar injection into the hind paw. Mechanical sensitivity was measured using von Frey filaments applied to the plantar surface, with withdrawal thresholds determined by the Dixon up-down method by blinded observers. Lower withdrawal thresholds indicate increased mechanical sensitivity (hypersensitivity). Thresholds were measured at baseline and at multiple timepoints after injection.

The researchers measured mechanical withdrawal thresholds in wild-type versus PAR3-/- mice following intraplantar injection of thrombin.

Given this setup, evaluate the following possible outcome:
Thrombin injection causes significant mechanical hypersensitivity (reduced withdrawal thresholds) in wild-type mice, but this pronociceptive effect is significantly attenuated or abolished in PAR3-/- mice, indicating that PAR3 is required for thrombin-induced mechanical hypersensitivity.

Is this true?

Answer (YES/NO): NO